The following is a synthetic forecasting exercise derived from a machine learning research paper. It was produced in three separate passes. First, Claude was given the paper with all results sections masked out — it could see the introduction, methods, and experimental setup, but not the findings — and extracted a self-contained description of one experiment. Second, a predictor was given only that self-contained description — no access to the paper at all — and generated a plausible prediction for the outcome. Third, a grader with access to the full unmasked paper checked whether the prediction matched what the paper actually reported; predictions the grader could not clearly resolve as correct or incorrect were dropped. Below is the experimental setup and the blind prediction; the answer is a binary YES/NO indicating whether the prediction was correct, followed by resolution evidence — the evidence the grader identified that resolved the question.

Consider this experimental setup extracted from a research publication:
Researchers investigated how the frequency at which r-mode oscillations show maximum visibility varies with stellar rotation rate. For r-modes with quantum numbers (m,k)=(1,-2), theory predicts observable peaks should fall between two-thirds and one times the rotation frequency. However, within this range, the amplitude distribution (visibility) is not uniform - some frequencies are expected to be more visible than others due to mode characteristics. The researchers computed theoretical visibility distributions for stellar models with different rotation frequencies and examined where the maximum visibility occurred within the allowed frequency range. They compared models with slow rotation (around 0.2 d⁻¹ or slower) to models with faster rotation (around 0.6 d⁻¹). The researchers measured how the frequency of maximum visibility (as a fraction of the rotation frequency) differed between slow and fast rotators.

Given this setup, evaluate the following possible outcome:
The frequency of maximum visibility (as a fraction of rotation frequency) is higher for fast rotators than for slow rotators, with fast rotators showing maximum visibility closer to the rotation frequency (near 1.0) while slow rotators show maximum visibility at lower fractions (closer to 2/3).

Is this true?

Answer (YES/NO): YES